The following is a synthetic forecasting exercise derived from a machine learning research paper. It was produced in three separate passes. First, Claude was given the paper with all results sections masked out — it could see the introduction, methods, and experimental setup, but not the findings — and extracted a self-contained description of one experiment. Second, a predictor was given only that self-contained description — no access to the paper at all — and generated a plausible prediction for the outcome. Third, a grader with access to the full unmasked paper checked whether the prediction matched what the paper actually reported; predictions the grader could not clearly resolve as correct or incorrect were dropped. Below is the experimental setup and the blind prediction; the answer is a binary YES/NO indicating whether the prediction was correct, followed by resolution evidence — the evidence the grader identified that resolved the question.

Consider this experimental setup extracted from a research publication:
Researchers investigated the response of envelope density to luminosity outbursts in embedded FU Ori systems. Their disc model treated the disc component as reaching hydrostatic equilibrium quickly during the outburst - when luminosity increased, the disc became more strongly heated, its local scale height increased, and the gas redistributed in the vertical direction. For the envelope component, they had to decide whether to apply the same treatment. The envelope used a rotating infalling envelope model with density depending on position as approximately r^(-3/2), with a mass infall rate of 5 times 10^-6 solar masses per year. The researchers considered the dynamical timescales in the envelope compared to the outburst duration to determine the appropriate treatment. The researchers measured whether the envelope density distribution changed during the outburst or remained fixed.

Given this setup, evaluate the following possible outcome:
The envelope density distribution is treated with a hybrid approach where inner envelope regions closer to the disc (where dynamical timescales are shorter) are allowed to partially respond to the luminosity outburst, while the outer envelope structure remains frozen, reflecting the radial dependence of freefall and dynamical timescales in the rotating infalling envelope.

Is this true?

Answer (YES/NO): NO